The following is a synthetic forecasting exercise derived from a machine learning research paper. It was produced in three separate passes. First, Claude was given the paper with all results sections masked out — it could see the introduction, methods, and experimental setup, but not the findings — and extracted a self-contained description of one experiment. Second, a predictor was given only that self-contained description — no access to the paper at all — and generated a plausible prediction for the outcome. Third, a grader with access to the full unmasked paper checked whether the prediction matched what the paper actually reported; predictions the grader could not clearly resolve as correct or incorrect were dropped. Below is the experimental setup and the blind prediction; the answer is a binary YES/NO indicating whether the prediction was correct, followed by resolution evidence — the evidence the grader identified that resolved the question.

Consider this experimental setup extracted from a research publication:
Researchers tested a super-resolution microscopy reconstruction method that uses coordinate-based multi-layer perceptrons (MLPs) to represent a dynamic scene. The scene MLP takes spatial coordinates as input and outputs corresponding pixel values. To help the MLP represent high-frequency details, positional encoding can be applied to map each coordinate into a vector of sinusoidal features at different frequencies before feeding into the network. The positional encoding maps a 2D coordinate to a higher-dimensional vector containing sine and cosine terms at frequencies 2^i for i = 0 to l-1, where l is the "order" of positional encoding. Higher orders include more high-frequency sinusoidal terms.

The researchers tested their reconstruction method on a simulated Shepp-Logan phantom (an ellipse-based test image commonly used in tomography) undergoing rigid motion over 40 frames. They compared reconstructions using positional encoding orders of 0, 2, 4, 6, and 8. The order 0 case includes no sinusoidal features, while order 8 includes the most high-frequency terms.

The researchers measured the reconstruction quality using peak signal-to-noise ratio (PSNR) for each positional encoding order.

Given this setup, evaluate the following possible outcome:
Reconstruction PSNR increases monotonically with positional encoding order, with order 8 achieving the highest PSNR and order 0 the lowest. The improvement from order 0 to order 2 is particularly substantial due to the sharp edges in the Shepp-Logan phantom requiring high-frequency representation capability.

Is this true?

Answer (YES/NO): NO